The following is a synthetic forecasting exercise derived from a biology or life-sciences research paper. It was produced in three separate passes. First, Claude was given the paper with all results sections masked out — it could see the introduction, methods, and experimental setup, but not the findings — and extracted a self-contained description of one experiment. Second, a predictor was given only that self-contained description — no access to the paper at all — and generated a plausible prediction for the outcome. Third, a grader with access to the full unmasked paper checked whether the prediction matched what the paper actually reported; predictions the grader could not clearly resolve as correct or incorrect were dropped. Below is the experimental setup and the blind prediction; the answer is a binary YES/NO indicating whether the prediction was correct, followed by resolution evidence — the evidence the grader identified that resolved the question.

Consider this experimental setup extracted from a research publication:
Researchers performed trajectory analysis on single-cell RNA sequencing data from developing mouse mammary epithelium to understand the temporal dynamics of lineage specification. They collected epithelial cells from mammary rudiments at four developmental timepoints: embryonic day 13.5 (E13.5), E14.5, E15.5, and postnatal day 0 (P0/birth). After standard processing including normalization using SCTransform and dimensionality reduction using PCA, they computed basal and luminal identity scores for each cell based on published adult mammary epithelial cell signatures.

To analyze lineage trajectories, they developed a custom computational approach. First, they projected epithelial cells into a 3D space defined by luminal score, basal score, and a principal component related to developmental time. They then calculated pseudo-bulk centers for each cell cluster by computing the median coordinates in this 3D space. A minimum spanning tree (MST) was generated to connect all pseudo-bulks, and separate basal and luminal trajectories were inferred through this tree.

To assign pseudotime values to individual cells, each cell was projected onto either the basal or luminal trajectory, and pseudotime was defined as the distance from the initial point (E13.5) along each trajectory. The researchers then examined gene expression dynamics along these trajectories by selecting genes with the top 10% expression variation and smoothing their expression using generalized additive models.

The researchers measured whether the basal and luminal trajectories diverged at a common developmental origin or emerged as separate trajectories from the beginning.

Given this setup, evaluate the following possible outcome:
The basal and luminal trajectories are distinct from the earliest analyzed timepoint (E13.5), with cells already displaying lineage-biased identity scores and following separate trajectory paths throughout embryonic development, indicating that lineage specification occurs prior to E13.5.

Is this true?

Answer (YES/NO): NO